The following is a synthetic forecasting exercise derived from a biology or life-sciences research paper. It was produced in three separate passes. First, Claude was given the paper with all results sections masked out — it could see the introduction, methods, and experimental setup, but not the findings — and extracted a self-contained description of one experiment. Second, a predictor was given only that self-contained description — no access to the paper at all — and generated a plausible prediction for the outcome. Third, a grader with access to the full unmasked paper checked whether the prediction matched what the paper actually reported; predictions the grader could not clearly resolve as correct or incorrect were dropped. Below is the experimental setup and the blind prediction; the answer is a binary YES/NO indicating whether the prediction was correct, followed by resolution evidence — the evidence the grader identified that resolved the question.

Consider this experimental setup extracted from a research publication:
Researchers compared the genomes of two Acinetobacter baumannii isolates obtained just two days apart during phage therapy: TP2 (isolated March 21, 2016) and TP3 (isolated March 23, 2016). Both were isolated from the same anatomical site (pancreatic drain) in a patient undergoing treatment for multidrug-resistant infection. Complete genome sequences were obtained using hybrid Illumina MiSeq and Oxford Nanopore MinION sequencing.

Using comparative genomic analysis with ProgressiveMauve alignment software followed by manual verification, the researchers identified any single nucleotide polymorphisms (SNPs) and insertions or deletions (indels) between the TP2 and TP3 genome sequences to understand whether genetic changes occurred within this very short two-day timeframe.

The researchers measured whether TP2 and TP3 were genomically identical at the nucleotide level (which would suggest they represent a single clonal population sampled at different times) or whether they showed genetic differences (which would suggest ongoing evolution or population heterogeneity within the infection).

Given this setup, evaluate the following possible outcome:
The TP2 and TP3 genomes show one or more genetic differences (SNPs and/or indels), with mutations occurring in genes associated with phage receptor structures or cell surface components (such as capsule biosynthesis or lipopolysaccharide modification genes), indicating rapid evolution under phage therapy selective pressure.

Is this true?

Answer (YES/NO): NO